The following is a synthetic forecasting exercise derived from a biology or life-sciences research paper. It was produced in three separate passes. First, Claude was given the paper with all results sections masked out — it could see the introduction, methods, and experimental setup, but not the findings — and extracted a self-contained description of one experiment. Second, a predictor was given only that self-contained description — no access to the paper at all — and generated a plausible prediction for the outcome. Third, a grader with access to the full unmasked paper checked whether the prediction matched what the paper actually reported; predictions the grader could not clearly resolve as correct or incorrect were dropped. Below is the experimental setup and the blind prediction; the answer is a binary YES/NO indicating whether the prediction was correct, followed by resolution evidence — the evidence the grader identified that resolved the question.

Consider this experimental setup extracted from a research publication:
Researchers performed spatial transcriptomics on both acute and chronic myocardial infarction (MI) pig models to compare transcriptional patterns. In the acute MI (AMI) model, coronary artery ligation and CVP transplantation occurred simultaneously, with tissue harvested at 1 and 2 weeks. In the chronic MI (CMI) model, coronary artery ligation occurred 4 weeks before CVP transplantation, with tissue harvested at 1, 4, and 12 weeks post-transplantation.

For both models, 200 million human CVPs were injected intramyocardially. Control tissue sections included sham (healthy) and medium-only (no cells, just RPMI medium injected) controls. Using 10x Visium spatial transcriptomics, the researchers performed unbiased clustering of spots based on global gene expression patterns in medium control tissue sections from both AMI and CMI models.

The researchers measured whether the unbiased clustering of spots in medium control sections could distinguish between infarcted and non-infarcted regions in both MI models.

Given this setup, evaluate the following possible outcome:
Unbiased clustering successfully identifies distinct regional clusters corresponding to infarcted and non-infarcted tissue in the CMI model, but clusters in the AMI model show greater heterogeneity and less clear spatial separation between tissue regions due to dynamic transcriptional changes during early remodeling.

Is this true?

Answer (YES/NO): NO